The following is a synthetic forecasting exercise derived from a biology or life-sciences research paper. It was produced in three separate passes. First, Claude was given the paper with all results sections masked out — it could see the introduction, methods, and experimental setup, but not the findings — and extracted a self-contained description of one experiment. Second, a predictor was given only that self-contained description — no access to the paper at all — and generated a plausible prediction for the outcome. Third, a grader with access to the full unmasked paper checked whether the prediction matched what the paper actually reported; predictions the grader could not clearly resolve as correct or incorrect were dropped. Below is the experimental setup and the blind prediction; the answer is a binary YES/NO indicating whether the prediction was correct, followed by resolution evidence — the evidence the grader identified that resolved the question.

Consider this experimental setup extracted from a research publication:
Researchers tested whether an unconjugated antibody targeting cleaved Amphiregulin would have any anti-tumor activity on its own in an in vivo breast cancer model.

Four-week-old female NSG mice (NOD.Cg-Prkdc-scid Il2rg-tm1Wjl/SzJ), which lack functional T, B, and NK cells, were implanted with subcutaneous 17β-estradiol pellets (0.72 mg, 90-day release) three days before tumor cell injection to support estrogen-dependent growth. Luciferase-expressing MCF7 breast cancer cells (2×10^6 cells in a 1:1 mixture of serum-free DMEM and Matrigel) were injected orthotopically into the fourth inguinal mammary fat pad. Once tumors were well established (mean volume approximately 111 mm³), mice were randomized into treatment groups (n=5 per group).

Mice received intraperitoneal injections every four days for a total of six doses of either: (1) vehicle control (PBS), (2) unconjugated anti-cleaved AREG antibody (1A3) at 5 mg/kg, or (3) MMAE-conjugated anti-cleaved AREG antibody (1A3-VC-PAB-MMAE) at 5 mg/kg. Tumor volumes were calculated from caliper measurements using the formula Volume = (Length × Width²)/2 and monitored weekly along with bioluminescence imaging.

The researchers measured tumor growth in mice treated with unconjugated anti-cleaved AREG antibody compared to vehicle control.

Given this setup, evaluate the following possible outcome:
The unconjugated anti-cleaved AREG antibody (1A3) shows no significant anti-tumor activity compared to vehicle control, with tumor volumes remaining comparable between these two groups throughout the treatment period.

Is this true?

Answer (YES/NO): YES